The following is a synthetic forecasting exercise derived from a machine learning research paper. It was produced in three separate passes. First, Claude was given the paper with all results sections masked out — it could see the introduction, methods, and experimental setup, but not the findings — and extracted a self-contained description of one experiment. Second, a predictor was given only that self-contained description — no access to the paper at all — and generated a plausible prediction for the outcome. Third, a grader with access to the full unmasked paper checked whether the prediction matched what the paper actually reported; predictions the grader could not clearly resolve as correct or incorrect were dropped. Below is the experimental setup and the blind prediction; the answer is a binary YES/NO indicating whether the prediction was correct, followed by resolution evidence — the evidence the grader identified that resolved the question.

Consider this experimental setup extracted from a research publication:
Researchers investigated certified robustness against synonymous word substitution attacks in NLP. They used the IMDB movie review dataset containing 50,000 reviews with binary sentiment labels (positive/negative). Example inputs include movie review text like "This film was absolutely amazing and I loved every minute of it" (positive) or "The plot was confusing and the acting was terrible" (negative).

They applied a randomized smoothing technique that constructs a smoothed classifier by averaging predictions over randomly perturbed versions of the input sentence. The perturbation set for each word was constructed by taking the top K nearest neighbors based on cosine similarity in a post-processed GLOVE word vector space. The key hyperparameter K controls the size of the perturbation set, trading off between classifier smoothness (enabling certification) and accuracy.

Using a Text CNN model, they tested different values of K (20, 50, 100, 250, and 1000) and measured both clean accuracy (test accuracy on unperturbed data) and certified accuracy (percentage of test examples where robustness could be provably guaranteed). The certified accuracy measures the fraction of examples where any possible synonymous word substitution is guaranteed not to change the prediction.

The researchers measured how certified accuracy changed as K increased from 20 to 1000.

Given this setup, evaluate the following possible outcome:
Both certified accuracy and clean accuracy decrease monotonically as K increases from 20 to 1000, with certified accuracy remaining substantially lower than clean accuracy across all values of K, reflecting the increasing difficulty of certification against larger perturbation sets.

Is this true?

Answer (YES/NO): NO